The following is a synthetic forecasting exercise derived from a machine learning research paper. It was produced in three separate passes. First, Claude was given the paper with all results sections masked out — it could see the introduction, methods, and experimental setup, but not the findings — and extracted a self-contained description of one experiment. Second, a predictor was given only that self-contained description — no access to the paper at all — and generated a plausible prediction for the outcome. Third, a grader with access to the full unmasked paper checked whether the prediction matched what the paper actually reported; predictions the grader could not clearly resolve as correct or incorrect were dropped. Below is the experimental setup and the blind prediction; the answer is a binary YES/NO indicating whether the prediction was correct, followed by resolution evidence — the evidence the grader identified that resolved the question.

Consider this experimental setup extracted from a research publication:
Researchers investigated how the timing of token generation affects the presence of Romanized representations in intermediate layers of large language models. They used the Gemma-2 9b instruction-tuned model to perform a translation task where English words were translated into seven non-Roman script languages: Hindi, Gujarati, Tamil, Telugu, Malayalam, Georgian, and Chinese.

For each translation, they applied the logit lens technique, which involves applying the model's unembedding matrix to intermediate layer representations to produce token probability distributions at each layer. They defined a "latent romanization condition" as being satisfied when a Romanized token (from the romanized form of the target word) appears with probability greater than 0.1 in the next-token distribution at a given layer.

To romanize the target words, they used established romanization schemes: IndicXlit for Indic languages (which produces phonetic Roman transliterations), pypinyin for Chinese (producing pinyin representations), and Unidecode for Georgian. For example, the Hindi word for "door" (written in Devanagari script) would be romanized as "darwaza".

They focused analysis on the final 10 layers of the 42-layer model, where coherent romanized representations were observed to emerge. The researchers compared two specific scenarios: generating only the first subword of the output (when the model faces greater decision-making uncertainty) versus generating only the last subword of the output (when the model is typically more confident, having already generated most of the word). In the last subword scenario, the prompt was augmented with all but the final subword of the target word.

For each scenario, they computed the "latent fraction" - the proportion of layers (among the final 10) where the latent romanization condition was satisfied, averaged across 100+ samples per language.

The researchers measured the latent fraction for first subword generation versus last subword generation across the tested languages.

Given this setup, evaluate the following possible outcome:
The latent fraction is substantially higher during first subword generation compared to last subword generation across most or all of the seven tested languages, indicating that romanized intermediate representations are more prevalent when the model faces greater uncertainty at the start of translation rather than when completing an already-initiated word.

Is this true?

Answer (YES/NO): NO